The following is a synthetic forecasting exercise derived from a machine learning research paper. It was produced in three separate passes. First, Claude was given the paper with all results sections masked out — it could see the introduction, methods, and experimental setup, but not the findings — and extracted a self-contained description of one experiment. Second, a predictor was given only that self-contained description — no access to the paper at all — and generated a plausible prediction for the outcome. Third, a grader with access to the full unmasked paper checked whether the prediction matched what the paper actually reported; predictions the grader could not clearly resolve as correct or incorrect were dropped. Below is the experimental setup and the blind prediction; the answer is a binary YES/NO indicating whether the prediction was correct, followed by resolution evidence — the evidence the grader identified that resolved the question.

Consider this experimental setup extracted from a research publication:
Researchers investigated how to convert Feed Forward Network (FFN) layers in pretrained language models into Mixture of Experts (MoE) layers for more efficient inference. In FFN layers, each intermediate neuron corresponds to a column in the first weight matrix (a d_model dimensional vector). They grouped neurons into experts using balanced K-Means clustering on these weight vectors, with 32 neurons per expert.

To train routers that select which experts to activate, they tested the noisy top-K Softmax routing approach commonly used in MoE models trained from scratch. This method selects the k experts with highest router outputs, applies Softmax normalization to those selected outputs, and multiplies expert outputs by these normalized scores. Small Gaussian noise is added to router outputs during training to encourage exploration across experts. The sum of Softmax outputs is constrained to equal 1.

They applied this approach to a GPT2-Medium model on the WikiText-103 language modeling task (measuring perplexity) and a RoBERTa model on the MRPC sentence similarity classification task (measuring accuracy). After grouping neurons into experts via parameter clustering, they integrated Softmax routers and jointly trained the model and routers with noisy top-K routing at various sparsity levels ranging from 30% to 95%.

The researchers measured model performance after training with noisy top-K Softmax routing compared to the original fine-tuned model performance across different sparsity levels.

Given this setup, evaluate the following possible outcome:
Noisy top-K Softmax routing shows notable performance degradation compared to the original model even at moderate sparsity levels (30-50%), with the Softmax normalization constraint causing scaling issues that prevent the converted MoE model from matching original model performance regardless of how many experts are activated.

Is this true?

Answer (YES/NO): YES